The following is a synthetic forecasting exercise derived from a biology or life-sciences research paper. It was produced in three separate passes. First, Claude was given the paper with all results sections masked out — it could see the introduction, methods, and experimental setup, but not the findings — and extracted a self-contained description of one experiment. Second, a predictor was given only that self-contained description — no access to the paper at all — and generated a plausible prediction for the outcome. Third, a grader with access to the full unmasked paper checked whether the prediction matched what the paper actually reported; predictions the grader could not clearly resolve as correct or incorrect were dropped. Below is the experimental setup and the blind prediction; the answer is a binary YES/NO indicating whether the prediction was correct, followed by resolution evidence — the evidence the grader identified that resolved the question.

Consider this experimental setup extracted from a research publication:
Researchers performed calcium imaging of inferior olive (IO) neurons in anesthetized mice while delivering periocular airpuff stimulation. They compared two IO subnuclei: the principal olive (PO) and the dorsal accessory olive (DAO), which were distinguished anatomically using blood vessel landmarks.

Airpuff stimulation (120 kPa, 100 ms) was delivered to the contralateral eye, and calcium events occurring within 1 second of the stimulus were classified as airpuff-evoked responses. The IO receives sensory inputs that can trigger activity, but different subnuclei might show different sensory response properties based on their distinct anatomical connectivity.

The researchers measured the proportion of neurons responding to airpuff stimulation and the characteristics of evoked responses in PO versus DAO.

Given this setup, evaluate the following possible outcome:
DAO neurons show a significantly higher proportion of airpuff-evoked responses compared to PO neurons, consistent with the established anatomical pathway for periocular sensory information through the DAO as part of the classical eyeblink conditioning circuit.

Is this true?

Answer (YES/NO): NO